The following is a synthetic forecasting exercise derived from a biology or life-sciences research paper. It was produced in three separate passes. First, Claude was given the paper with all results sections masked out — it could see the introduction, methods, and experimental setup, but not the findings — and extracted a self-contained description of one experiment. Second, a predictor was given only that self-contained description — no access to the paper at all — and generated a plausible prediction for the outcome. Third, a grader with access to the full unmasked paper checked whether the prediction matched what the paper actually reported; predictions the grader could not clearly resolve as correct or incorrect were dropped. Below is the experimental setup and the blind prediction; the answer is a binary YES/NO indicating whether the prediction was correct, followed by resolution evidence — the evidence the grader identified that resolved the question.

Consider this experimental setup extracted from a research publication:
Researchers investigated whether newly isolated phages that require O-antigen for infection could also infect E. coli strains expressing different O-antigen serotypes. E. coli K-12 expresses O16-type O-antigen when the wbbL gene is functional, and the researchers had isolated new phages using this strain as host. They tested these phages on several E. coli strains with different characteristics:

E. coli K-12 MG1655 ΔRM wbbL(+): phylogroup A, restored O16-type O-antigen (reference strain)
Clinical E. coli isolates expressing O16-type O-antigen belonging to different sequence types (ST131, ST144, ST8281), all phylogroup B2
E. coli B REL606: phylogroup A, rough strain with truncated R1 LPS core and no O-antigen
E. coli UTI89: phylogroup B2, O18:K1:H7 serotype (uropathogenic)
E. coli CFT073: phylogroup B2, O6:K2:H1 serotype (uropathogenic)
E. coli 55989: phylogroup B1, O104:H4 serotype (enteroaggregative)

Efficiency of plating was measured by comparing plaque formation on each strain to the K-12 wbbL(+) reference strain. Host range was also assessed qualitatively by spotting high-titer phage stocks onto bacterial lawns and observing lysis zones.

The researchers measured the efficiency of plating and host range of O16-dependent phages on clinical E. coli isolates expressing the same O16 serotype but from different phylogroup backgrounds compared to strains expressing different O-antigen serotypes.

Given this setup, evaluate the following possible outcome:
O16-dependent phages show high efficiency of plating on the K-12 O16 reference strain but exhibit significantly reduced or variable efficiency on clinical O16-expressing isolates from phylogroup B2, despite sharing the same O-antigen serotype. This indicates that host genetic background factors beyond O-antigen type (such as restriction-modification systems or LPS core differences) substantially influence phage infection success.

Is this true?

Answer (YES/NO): YES